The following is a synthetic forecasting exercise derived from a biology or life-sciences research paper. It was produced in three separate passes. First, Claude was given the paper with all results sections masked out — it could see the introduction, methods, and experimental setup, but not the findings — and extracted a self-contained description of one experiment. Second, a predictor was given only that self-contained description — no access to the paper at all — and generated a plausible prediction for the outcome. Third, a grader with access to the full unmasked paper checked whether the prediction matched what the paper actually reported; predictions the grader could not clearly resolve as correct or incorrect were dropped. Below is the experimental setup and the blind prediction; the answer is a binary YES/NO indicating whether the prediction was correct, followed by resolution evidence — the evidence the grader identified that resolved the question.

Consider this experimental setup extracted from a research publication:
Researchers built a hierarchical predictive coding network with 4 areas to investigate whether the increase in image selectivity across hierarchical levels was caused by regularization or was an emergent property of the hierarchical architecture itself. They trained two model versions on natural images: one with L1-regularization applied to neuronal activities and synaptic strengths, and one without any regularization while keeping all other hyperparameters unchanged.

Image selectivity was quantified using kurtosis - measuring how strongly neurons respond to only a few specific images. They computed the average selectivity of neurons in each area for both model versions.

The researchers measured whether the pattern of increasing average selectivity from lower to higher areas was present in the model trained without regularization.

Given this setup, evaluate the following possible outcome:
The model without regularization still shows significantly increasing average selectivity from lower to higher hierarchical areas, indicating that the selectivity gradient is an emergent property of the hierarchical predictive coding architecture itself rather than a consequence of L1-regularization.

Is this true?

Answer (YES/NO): YES